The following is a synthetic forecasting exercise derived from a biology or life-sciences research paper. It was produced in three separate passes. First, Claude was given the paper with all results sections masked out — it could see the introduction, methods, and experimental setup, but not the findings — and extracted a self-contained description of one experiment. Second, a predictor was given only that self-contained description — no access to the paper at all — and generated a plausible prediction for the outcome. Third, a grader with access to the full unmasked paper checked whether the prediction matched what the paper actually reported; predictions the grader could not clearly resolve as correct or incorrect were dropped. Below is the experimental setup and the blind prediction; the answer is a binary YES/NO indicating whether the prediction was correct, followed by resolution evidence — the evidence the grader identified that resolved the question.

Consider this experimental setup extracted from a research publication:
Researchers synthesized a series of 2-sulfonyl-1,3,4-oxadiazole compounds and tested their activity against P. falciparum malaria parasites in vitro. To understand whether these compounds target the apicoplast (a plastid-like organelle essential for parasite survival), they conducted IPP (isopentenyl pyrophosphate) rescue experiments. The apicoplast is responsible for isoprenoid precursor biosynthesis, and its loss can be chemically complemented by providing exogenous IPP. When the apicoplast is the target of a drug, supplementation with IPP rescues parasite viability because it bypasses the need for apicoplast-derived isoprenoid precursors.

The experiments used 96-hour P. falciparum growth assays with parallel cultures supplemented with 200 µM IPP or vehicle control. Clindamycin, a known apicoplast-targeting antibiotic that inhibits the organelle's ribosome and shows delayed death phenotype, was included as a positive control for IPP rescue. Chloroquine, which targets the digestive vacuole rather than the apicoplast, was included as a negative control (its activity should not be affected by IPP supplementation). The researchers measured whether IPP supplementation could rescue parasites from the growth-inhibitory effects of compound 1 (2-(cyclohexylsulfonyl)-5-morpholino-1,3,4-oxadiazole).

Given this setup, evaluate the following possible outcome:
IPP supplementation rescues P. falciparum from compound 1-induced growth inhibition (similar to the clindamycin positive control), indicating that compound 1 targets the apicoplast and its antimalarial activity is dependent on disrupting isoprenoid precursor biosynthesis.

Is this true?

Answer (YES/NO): NO